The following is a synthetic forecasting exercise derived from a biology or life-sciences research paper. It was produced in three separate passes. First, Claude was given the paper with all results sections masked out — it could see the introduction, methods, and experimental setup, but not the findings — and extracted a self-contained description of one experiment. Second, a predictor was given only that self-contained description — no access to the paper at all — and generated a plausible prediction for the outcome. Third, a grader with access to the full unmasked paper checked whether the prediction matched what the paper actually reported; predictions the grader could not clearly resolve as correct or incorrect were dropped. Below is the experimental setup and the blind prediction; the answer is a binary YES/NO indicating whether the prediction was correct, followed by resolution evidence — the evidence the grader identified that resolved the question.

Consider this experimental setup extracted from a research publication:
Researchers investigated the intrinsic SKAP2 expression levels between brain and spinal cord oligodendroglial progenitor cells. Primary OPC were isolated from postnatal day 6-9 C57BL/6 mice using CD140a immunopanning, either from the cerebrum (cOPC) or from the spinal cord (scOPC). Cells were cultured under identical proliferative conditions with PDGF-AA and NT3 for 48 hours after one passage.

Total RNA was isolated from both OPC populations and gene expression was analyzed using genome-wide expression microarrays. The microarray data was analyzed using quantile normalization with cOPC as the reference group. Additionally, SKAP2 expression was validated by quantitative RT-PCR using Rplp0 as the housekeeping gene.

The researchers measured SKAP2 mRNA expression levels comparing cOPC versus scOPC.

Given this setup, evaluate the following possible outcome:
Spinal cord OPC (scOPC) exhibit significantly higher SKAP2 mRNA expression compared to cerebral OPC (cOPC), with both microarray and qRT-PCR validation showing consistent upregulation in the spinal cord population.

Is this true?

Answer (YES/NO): YES